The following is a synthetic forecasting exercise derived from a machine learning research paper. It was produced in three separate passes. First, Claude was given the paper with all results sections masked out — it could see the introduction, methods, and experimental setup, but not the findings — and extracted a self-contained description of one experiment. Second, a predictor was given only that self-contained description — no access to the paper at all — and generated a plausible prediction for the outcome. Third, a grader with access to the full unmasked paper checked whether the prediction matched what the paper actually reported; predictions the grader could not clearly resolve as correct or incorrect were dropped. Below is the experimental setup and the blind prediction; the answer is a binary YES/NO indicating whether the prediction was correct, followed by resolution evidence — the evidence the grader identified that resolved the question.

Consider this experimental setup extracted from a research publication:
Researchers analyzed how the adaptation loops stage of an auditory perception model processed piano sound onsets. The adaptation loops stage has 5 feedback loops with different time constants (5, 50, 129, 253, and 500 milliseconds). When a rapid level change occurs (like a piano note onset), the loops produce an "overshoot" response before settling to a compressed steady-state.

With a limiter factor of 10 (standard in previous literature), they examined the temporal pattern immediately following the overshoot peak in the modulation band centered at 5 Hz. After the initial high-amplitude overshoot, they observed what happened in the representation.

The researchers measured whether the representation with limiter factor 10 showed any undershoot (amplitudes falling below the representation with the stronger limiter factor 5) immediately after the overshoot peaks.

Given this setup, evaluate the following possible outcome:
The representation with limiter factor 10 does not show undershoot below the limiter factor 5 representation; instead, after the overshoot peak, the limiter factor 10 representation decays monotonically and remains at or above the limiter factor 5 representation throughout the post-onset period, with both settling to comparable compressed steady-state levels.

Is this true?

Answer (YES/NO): NO